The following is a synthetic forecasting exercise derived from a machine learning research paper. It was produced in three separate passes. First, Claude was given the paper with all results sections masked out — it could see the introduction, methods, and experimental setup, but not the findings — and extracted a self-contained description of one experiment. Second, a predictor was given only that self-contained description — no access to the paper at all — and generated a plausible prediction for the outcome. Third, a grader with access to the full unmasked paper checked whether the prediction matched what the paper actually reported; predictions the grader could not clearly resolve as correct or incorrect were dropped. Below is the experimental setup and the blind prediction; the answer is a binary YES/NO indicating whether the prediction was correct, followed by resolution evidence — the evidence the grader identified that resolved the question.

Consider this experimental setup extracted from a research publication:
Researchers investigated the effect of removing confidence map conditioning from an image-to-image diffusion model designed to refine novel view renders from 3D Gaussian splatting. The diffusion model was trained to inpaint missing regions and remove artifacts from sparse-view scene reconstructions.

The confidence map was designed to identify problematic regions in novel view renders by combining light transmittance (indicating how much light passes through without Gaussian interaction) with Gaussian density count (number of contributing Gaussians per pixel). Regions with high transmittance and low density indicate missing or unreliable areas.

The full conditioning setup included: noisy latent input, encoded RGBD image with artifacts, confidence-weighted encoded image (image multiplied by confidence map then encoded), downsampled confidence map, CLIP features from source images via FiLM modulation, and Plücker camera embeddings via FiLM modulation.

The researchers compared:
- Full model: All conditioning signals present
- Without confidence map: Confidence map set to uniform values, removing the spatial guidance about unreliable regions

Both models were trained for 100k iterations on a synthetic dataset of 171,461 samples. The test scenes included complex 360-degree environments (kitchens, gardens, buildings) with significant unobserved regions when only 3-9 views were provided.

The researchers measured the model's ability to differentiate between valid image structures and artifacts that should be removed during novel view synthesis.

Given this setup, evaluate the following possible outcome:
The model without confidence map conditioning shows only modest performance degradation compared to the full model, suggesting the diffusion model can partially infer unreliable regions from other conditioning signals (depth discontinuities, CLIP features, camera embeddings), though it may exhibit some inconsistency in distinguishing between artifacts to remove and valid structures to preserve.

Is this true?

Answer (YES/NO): NO